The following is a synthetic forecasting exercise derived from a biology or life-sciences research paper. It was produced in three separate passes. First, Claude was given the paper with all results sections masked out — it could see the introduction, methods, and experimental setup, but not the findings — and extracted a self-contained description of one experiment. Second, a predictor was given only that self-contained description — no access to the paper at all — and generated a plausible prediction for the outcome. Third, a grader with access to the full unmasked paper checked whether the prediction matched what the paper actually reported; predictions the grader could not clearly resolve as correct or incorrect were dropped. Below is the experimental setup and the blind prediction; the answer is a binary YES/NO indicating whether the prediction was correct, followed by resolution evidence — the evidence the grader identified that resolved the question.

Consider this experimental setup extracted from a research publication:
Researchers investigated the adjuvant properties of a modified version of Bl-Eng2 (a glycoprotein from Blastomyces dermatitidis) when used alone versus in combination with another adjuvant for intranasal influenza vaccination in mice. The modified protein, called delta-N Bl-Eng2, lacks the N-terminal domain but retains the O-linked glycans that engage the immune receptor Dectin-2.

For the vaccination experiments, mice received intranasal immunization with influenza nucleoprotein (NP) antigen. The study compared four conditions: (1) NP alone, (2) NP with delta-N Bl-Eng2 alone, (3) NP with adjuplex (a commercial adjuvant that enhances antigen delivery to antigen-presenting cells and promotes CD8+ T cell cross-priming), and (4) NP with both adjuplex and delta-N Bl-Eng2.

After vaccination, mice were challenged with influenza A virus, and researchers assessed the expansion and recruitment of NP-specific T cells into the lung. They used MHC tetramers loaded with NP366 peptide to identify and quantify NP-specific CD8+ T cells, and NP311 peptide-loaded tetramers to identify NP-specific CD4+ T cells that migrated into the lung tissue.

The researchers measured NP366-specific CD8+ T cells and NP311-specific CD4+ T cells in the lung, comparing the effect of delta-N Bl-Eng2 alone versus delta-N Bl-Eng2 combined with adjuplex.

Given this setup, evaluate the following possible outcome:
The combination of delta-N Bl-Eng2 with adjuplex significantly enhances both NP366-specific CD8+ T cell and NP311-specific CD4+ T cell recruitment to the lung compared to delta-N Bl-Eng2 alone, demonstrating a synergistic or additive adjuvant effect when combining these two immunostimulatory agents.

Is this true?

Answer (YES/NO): YES